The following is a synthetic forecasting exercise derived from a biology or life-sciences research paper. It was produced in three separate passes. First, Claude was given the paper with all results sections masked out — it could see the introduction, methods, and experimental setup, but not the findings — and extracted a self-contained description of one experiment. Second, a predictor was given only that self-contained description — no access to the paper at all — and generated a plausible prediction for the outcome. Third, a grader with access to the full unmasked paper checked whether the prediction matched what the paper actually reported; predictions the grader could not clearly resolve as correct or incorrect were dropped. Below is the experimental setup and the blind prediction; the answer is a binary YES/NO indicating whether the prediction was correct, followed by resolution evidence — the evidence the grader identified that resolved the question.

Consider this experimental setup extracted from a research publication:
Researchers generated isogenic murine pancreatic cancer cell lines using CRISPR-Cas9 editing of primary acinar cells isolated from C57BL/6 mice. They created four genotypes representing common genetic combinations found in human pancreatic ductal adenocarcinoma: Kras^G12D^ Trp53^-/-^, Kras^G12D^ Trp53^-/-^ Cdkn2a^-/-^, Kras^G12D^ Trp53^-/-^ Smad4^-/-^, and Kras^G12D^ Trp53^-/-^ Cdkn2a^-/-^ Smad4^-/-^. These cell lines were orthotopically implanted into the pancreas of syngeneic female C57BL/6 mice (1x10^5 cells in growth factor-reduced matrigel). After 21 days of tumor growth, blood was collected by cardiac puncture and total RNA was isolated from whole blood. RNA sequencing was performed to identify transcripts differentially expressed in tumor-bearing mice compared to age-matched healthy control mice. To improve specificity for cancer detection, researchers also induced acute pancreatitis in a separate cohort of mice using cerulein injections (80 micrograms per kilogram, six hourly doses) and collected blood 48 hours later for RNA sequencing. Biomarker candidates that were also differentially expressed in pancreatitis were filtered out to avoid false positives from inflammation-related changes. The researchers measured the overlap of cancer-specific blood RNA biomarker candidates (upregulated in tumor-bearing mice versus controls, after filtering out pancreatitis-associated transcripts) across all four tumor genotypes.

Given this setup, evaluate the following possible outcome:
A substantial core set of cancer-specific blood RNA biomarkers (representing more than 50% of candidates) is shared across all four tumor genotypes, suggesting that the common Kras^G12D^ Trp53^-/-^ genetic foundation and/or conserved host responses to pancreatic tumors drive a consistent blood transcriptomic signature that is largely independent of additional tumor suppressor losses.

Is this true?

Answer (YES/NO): NO